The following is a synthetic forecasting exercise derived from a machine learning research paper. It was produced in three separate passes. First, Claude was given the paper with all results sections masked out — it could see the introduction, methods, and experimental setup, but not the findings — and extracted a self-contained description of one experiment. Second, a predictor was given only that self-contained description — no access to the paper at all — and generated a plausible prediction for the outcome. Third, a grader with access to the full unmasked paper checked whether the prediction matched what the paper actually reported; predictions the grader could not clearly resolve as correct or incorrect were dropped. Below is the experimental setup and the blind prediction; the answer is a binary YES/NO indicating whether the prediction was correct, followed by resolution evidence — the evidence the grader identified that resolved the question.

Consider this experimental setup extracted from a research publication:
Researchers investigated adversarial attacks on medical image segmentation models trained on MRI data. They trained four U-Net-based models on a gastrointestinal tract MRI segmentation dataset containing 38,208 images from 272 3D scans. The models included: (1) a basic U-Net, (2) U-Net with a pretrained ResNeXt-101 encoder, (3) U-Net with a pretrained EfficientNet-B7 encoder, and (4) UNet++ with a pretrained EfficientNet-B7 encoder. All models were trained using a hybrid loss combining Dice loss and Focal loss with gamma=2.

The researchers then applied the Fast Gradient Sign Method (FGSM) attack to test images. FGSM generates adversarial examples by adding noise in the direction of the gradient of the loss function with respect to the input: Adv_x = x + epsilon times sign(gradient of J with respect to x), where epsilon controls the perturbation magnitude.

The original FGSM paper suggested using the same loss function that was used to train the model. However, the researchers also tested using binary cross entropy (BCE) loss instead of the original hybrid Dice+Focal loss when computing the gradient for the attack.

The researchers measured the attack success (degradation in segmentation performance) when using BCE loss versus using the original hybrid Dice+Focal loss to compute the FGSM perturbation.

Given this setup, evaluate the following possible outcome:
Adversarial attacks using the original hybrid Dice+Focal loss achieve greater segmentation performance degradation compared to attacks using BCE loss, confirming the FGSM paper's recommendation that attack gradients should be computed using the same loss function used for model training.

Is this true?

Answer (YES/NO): NO